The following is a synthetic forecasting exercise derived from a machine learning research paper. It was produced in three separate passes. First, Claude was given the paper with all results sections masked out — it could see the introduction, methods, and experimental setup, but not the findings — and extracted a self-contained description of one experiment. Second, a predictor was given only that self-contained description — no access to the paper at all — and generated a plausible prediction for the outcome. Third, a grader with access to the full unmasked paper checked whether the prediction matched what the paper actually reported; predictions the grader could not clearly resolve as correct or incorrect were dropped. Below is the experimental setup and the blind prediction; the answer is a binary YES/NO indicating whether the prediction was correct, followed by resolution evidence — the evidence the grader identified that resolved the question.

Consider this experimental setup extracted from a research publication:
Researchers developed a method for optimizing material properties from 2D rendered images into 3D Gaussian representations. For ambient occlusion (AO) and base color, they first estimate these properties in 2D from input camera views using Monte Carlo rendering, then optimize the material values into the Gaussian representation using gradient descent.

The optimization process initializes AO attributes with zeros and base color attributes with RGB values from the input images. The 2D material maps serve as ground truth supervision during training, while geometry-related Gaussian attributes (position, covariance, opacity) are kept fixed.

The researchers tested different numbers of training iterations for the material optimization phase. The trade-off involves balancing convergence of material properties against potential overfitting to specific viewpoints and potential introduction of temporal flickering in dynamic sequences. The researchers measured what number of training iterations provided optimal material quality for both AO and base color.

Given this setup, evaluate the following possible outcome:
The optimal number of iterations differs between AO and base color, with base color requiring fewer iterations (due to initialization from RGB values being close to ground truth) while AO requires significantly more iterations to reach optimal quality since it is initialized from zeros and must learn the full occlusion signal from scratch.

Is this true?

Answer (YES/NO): NO